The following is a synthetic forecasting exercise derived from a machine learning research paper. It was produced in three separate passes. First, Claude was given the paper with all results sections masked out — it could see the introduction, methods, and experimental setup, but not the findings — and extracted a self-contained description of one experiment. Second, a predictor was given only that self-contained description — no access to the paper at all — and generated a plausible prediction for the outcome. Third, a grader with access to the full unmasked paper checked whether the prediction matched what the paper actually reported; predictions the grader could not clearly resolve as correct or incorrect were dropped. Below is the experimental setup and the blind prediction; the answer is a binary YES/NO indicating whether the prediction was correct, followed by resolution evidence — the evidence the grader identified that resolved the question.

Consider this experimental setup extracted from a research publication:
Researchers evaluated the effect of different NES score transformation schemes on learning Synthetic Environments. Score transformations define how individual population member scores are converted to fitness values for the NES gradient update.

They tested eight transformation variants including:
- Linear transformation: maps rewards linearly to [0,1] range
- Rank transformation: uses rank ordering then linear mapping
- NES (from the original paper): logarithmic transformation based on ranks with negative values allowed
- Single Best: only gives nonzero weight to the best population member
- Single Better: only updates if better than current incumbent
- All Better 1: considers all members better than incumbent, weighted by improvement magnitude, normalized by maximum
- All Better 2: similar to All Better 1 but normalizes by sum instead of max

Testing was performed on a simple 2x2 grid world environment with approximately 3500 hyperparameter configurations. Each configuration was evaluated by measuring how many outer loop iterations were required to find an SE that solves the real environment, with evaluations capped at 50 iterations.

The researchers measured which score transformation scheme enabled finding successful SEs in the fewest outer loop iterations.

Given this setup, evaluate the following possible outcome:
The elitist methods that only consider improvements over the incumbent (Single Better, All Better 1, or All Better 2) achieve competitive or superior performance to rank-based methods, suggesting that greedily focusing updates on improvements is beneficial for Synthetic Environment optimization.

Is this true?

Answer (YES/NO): YES